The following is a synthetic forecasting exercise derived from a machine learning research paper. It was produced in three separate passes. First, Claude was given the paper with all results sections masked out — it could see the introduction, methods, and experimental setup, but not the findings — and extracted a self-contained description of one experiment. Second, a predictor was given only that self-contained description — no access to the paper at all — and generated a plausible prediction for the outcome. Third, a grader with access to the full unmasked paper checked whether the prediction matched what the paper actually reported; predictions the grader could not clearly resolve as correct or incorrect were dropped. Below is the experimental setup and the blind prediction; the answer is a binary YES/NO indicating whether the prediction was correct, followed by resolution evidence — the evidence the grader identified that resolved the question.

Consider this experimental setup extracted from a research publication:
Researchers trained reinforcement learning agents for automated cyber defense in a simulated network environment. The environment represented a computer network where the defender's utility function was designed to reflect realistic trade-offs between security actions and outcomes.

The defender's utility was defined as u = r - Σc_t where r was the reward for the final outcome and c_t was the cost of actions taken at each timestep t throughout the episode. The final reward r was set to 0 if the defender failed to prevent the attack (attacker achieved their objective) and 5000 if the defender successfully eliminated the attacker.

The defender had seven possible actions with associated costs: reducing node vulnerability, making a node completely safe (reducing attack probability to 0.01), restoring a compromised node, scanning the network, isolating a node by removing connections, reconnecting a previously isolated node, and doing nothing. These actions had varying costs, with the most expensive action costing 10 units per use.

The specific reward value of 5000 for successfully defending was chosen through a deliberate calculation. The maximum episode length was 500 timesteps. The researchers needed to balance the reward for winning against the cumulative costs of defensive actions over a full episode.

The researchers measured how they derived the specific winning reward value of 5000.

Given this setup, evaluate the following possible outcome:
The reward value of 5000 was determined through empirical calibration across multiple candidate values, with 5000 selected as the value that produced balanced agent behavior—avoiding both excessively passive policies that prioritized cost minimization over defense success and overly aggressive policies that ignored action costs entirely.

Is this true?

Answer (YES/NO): NO